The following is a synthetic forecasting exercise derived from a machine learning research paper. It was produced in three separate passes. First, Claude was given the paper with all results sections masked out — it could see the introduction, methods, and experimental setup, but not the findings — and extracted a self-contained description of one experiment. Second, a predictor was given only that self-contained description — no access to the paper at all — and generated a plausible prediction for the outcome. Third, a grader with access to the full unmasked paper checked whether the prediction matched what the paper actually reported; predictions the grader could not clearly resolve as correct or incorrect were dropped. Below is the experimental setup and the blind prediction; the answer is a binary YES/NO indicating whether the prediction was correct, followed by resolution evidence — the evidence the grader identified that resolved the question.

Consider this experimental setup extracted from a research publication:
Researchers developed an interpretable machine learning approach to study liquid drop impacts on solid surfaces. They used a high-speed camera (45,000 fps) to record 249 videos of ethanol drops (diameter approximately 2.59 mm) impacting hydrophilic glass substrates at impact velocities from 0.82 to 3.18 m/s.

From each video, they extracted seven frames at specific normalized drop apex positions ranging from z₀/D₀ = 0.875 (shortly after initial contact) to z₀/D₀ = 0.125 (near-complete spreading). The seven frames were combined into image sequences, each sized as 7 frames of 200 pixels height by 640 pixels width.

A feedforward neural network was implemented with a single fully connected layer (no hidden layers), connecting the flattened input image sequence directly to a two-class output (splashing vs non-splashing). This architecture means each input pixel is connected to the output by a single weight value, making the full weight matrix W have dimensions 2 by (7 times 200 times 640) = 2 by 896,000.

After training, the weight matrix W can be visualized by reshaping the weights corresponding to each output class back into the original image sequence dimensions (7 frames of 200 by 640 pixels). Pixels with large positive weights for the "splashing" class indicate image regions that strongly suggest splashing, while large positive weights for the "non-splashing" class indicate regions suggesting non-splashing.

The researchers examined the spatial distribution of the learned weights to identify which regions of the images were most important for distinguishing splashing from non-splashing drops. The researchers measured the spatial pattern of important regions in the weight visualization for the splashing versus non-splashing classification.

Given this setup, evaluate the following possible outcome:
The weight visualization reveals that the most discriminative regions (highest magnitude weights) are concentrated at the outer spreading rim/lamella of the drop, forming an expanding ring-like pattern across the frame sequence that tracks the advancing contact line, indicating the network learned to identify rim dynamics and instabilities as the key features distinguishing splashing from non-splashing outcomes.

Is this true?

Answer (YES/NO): NO